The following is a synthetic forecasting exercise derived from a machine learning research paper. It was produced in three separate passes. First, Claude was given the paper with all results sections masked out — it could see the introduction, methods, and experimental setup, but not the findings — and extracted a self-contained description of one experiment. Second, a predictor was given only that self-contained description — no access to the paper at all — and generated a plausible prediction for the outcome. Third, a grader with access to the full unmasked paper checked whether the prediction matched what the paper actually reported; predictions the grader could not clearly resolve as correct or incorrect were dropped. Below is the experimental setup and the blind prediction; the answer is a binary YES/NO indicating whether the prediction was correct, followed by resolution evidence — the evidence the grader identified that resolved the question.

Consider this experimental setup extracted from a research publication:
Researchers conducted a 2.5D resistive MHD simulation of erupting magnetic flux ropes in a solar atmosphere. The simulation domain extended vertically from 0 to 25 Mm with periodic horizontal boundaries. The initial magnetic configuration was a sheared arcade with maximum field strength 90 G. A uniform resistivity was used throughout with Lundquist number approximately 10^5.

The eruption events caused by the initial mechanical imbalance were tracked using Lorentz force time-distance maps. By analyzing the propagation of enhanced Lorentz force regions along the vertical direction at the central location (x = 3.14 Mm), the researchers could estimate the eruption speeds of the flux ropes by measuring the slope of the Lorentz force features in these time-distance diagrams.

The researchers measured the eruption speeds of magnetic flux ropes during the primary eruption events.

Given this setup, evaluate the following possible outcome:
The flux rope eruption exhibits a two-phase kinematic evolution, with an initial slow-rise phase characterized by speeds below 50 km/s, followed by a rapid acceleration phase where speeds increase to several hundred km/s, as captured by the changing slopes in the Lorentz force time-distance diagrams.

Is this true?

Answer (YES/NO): NO